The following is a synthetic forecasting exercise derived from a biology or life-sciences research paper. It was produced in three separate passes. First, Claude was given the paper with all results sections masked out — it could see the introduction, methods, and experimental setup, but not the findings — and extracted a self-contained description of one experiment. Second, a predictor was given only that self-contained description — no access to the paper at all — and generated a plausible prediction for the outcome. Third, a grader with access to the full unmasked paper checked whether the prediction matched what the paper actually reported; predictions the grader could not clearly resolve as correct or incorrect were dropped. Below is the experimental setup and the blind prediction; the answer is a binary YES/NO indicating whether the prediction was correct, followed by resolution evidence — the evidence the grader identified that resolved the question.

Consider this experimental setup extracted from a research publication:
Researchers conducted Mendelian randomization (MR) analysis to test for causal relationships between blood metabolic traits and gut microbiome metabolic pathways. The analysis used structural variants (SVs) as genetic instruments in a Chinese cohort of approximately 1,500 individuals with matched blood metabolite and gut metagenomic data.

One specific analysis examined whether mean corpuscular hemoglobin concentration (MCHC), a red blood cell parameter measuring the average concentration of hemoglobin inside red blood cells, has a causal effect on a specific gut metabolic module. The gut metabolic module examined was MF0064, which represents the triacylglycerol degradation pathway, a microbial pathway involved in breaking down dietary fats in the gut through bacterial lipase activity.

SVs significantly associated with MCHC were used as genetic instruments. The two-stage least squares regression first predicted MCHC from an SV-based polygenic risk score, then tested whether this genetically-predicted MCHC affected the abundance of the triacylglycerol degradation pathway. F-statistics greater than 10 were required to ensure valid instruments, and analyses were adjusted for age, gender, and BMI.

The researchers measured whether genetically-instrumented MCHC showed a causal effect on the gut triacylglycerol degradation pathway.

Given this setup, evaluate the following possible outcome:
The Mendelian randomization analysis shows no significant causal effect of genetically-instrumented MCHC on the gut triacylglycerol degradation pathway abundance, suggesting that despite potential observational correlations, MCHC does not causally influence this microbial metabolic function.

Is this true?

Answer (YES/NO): NO